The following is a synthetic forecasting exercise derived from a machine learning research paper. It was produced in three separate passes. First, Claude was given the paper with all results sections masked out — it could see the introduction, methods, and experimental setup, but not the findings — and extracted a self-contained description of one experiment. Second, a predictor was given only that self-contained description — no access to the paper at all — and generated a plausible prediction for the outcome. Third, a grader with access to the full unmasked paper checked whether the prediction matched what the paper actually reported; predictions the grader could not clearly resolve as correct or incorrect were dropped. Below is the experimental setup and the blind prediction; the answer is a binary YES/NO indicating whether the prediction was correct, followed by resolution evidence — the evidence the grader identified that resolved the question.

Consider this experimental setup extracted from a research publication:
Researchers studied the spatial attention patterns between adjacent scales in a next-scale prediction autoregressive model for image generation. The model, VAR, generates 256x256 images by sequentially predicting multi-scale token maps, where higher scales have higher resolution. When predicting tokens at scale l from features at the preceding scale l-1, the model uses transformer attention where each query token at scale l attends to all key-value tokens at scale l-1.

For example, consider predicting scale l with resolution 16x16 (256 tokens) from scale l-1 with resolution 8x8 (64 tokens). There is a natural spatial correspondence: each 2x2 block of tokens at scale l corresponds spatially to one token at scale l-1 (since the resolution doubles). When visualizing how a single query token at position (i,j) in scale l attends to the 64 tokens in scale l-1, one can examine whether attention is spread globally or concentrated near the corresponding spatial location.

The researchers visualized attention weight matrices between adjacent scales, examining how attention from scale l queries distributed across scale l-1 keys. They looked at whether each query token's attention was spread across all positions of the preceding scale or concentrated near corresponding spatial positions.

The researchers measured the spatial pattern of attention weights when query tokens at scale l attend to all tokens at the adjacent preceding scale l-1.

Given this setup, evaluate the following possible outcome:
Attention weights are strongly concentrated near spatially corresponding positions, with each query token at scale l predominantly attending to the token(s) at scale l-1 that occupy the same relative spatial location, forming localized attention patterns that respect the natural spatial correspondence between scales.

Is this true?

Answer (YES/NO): YES